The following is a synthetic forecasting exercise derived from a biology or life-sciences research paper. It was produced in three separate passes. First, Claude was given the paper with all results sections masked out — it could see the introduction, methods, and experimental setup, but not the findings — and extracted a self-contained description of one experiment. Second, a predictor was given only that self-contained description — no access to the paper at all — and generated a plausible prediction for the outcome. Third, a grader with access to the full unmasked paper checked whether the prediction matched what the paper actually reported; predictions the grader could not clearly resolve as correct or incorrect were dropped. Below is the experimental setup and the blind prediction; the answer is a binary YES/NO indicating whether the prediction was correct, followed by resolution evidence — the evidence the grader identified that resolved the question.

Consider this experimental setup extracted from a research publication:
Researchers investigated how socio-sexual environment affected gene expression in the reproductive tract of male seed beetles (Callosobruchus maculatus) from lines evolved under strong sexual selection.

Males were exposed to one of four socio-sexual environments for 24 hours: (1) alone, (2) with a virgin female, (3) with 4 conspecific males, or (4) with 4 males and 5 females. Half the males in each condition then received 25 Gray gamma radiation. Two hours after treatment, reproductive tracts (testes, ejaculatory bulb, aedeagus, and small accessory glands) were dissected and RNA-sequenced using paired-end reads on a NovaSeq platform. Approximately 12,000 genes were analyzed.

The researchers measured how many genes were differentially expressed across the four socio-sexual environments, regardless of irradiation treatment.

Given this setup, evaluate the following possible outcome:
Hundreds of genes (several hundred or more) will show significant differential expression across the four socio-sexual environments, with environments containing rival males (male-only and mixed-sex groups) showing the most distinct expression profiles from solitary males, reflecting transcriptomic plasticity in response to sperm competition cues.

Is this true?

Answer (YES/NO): NO